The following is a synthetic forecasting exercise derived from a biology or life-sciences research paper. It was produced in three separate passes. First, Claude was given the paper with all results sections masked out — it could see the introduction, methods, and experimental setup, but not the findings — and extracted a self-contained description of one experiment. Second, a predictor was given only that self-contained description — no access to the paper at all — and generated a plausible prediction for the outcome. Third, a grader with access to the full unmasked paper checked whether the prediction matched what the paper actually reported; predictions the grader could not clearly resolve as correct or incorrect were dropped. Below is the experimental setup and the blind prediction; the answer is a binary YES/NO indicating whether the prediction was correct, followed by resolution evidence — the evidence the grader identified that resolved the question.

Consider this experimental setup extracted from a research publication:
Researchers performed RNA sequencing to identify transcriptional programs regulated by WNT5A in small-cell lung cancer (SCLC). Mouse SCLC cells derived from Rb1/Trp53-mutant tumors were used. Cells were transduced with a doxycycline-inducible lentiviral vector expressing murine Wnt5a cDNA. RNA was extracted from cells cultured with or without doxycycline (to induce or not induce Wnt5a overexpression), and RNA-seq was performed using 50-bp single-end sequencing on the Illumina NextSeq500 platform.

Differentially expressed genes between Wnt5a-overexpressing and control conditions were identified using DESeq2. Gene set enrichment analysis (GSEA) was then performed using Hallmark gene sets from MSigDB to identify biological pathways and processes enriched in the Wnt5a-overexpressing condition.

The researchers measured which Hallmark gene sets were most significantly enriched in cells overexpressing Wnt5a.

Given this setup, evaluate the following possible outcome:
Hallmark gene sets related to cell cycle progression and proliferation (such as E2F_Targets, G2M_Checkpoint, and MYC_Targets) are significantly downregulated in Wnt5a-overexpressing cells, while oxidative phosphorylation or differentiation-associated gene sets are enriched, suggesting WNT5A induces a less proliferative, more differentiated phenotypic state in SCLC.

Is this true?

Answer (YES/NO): NO